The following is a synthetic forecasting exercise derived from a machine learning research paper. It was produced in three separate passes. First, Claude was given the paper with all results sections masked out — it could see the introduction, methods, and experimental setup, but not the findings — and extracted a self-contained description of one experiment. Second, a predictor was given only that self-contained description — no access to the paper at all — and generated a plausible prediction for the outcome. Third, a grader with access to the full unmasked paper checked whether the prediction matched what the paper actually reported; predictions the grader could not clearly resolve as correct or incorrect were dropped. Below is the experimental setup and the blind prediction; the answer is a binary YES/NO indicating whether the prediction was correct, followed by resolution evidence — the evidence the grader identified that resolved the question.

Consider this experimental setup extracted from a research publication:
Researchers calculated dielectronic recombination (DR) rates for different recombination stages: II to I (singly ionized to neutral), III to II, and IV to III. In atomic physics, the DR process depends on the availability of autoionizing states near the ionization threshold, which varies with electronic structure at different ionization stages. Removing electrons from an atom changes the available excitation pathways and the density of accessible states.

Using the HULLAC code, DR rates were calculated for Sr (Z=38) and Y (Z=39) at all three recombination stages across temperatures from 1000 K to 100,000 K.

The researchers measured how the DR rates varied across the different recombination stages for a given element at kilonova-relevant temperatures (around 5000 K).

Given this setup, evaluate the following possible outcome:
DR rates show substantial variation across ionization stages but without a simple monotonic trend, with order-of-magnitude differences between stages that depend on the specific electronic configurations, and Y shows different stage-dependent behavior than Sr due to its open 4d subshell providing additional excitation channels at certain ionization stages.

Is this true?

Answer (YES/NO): YES